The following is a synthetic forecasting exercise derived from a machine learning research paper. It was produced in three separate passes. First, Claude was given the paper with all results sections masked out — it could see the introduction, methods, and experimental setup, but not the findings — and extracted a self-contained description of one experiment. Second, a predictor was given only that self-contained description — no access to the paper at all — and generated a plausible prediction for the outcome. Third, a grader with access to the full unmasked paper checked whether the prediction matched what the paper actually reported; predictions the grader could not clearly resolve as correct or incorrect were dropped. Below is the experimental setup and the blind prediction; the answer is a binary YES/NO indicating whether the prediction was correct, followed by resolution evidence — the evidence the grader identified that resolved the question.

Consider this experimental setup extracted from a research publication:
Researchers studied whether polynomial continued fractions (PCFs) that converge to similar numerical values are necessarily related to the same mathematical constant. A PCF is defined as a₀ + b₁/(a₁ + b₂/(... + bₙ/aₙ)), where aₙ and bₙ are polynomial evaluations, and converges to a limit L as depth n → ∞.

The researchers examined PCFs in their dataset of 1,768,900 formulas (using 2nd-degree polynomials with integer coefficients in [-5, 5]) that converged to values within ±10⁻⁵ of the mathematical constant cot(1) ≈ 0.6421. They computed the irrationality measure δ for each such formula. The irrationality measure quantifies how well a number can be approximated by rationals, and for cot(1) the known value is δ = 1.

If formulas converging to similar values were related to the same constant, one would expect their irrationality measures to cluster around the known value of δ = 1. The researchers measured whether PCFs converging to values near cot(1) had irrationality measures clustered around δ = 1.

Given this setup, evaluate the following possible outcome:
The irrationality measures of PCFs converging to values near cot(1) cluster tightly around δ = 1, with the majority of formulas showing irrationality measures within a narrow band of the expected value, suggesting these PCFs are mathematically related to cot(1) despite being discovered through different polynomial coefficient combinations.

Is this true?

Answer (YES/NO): NO